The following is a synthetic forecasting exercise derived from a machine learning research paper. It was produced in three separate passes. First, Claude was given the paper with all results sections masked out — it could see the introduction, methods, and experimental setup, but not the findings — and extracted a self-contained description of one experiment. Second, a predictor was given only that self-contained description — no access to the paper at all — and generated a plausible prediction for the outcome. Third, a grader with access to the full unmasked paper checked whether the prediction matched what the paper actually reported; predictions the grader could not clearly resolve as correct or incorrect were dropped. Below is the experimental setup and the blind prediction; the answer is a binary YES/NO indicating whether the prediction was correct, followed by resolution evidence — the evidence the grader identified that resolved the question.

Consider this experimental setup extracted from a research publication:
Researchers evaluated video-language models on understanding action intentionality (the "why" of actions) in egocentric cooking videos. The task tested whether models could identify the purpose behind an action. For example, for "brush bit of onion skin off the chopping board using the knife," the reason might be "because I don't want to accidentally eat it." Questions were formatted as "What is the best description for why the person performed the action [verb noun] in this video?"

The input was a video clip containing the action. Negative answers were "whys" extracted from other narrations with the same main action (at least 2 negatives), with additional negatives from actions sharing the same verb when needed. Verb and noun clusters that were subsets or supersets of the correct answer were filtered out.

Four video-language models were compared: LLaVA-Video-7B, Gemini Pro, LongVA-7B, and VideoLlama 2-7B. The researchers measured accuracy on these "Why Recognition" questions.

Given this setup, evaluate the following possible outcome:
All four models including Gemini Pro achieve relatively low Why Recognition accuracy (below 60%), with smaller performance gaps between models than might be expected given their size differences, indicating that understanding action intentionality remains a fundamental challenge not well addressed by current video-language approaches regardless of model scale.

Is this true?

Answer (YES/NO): YES